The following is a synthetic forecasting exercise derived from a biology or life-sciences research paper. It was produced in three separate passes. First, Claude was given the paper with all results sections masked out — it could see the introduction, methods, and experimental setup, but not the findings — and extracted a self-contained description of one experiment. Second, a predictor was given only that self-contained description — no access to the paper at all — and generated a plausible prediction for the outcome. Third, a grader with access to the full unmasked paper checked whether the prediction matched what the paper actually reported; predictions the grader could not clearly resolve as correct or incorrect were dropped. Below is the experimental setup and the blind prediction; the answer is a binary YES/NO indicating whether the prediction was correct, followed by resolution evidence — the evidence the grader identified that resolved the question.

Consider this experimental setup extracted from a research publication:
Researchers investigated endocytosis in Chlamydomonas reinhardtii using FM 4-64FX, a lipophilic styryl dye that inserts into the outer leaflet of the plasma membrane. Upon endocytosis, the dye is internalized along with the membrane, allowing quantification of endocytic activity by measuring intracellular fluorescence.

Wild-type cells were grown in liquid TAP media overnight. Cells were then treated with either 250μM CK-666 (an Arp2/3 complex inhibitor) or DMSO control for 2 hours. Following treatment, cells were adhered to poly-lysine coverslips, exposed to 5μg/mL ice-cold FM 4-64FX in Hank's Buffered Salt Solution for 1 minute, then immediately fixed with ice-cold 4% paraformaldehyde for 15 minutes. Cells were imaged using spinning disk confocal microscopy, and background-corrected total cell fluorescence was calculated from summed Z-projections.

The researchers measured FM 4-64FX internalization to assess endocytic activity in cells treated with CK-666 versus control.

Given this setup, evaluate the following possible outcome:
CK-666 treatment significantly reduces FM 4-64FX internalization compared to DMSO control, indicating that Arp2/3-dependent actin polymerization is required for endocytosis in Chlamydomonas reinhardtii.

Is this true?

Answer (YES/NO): YES